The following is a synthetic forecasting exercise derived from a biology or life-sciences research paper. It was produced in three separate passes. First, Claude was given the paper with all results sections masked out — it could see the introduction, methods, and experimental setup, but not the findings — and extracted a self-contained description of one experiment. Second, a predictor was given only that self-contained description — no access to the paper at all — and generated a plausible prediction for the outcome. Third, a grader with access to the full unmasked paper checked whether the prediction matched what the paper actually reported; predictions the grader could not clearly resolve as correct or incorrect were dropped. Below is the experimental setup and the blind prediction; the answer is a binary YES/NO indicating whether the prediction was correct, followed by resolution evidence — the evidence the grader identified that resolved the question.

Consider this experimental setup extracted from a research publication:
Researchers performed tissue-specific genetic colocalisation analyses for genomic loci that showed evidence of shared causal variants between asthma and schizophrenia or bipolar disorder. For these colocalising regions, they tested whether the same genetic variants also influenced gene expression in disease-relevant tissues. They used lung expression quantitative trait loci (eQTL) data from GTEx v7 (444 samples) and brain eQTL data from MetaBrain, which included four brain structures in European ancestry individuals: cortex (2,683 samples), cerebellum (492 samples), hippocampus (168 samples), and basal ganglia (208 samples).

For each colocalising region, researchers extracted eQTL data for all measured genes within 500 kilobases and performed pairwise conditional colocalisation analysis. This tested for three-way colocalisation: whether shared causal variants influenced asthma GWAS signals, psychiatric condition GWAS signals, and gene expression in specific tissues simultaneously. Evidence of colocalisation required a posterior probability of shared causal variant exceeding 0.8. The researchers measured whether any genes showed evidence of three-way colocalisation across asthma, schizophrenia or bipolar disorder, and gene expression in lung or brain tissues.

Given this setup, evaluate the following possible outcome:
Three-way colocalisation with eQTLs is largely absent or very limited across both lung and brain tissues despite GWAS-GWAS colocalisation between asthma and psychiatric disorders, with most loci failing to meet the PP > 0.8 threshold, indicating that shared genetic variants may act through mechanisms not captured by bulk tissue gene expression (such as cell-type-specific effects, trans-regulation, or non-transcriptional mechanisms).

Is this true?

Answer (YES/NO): NO